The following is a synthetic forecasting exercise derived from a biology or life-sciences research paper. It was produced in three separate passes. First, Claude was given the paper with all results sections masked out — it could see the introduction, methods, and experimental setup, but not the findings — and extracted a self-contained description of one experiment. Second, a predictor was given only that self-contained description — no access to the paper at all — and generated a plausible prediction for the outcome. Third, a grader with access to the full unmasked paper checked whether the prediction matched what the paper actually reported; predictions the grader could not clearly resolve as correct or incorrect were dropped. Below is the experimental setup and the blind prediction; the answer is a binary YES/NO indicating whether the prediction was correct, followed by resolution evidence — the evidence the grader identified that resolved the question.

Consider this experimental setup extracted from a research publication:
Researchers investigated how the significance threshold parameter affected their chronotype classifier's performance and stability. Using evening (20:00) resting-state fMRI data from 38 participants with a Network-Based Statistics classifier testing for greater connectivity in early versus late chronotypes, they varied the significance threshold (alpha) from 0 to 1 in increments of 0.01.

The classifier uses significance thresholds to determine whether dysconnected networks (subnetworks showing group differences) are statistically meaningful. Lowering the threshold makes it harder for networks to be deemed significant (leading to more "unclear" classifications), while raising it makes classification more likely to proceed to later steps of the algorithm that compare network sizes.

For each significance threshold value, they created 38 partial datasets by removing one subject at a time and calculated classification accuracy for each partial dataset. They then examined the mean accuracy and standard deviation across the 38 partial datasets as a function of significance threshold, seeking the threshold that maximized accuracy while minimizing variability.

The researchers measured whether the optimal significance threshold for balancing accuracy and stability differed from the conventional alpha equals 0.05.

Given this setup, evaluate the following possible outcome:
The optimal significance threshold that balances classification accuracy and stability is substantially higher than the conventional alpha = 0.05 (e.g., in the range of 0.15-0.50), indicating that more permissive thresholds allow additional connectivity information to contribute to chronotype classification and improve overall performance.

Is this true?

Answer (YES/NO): NO